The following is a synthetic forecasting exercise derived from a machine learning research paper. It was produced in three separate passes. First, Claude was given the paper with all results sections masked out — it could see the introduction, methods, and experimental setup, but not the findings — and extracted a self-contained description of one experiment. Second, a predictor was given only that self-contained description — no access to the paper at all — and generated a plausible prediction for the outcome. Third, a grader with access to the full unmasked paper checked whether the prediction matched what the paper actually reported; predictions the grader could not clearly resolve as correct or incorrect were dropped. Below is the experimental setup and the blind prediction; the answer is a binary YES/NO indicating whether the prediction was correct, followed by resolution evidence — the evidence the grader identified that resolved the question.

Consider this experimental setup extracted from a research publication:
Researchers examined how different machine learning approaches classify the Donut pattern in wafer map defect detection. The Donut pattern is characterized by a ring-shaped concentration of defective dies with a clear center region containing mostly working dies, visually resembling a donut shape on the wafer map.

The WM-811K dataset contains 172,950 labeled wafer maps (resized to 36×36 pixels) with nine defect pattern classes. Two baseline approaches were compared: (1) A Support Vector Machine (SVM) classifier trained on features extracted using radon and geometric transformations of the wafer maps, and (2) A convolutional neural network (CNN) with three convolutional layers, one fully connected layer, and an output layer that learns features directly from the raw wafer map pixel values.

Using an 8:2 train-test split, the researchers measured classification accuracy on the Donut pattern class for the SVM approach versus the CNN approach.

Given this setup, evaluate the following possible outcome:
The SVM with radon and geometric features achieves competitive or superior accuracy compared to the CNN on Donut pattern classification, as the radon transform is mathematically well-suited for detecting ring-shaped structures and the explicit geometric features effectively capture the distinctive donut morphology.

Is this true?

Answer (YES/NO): NO